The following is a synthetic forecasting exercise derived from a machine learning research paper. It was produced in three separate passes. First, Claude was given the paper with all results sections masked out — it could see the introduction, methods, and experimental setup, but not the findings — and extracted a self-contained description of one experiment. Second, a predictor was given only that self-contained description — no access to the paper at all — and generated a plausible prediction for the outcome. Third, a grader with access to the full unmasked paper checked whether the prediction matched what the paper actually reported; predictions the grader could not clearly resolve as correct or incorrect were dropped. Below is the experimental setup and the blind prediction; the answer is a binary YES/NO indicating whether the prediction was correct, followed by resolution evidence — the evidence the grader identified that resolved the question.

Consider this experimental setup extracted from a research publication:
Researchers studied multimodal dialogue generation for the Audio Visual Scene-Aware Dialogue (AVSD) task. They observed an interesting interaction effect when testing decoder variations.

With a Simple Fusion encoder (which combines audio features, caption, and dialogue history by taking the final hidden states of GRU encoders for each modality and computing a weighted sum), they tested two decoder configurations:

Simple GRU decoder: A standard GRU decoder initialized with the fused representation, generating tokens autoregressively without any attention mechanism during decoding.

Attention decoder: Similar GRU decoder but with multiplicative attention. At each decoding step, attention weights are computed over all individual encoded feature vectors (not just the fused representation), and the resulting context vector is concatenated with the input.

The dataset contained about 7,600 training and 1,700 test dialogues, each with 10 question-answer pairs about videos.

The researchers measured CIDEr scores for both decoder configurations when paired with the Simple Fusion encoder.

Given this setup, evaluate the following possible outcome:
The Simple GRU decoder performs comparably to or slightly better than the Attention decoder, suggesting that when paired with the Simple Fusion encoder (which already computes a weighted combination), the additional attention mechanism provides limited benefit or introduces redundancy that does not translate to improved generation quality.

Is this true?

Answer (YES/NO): YES